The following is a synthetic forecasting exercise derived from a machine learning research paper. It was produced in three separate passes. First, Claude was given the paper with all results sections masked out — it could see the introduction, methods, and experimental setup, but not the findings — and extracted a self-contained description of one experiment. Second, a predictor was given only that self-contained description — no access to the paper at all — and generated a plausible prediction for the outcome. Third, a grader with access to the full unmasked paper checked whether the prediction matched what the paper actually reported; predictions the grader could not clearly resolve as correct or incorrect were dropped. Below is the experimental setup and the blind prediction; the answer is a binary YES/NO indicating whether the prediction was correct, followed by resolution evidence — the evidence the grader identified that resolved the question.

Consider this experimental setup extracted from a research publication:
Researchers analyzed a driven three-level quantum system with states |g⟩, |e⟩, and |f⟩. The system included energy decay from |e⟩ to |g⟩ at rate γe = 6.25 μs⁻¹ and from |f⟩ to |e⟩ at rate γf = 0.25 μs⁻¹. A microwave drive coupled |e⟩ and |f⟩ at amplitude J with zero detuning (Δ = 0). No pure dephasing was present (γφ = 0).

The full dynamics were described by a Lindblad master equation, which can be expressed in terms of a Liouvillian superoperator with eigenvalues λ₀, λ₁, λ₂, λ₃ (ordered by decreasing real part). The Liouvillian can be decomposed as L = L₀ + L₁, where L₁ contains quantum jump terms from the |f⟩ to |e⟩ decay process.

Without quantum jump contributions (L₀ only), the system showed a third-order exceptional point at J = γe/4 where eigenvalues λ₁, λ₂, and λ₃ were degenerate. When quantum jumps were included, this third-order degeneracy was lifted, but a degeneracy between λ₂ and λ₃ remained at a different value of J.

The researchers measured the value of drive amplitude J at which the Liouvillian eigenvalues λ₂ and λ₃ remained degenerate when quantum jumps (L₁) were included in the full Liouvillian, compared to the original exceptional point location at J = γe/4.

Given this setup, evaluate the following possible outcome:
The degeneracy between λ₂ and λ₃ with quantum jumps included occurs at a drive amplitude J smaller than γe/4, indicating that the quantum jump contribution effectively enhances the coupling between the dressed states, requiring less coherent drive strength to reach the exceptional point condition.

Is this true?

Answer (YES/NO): YES